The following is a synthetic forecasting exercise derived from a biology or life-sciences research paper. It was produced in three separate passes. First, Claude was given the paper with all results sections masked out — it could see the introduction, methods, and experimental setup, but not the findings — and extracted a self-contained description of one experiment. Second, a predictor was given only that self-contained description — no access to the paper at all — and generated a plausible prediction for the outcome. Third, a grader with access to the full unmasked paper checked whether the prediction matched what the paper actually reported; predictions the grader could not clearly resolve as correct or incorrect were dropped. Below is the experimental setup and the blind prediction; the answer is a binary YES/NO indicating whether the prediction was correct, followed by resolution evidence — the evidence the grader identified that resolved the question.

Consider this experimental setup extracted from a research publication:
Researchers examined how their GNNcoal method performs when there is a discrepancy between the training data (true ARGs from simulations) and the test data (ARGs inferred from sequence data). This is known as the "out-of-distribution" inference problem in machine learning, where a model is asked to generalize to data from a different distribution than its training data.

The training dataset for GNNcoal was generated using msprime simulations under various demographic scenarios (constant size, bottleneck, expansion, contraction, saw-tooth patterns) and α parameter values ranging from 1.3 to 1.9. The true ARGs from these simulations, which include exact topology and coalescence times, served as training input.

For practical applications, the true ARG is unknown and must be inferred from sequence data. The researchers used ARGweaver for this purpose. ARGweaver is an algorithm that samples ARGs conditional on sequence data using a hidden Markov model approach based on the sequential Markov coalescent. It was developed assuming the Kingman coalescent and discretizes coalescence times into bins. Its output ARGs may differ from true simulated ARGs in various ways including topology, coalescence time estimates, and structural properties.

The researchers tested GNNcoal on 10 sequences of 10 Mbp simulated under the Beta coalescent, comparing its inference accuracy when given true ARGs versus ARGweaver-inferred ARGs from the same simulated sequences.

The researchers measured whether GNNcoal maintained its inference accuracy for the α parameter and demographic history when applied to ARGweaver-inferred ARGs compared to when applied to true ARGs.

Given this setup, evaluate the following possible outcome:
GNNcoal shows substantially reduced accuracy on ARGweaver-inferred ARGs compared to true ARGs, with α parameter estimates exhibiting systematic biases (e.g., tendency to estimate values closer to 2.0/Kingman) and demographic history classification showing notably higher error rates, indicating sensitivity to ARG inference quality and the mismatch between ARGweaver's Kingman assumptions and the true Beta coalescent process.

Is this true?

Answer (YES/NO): YES